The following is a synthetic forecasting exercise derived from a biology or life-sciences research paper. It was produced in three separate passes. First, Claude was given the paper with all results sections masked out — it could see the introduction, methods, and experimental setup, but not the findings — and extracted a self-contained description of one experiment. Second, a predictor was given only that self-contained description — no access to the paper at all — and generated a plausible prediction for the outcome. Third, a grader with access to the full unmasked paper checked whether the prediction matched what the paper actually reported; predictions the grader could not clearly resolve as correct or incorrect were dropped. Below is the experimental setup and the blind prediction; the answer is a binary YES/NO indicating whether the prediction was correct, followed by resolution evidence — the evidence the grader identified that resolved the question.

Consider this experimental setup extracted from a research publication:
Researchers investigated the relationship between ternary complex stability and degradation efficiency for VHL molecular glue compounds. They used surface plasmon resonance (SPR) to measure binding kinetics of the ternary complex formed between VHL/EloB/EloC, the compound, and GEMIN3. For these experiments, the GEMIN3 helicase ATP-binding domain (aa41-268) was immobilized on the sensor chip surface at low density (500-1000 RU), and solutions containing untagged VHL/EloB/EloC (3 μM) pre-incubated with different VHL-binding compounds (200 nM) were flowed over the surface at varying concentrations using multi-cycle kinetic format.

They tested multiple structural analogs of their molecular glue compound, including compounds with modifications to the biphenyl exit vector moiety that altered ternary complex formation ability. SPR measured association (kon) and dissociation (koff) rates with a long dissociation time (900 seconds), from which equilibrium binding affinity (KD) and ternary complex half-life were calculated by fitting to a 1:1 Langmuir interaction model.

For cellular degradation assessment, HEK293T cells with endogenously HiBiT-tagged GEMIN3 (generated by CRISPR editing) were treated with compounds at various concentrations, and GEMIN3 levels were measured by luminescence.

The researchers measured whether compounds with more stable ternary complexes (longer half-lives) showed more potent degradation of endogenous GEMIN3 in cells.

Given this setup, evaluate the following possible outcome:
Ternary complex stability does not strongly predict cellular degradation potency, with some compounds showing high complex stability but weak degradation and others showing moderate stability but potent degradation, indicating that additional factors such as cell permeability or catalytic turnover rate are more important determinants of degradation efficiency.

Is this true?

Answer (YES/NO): NO